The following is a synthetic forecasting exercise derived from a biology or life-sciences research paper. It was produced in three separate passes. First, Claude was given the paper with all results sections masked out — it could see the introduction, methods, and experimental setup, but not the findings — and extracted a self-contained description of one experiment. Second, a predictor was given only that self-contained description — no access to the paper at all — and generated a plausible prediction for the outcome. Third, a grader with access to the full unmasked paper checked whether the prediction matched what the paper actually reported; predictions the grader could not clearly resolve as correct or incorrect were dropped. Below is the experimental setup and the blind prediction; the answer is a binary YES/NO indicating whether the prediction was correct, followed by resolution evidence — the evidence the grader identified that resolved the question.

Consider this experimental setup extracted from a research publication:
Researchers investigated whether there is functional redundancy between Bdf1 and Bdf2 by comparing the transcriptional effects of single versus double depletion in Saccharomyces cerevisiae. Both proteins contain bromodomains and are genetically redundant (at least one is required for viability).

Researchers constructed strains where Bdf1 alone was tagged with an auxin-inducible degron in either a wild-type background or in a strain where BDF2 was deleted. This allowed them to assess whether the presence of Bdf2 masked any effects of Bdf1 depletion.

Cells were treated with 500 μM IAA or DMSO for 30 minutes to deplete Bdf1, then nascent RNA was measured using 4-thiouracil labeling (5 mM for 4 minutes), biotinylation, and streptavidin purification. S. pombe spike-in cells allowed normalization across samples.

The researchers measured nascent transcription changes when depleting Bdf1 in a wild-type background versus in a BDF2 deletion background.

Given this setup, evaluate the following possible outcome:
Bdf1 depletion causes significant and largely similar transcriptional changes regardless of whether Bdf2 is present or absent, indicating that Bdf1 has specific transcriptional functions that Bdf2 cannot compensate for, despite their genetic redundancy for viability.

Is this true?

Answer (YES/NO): NO